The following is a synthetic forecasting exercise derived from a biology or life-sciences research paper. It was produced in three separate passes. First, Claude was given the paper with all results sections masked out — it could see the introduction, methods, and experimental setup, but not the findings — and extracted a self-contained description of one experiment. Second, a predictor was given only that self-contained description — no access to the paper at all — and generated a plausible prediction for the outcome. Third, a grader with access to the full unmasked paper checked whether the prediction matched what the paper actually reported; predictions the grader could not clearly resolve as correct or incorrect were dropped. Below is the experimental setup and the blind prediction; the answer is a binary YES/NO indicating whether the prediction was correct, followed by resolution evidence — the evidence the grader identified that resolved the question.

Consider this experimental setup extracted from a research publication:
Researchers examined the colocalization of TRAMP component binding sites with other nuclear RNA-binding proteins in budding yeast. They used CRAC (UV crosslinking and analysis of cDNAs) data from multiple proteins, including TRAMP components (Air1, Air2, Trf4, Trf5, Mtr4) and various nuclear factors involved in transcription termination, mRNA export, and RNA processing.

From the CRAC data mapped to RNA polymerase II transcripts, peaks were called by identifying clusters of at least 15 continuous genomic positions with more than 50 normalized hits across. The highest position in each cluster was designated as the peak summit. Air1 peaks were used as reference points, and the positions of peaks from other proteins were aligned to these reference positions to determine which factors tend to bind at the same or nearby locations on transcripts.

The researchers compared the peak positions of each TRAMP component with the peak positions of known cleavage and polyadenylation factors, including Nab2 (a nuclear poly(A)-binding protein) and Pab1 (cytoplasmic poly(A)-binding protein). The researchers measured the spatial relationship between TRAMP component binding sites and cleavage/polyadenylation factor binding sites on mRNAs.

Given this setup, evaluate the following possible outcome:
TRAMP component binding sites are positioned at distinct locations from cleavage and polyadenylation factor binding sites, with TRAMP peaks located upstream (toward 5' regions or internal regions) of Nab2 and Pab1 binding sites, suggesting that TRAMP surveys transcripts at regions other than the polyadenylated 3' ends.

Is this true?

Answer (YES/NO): NO